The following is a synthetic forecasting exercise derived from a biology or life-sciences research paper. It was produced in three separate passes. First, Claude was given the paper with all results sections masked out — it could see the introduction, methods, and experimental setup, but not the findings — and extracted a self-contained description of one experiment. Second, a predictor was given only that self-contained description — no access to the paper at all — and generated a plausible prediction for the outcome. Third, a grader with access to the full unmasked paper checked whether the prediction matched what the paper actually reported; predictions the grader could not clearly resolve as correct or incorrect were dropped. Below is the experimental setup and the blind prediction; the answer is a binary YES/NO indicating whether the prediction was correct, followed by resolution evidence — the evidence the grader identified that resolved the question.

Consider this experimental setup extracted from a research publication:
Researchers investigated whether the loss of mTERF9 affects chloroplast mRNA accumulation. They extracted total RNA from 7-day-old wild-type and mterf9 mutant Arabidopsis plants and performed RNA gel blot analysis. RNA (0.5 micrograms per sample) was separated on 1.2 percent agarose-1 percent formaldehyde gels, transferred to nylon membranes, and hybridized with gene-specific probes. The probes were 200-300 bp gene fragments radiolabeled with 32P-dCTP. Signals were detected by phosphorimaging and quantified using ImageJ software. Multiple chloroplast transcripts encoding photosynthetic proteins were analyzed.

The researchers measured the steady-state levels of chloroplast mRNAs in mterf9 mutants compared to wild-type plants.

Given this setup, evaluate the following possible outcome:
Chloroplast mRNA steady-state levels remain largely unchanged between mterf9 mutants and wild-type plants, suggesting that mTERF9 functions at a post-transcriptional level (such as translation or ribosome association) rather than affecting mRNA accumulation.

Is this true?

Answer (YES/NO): YES